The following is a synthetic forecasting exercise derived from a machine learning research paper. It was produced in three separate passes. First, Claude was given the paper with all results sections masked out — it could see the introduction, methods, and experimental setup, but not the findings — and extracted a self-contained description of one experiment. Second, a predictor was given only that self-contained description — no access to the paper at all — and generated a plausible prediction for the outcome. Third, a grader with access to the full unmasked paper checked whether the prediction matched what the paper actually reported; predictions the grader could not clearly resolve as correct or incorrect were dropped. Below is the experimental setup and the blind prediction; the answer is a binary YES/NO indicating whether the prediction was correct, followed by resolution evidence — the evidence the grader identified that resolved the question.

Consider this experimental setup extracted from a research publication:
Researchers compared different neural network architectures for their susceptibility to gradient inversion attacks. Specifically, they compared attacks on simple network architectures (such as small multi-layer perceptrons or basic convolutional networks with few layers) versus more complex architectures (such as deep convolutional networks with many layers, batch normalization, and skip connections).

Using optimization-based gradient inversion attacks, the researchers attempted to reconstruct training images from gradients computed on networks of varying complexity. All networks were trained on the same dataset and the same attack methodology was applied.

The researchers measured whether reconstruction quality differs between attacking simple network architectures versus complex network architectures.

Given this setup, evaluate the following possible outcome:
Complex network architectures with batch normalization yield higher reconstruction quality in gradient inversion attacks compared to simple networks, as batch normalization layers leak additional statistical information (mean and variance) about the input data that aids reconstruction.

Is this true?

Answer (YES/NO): NO